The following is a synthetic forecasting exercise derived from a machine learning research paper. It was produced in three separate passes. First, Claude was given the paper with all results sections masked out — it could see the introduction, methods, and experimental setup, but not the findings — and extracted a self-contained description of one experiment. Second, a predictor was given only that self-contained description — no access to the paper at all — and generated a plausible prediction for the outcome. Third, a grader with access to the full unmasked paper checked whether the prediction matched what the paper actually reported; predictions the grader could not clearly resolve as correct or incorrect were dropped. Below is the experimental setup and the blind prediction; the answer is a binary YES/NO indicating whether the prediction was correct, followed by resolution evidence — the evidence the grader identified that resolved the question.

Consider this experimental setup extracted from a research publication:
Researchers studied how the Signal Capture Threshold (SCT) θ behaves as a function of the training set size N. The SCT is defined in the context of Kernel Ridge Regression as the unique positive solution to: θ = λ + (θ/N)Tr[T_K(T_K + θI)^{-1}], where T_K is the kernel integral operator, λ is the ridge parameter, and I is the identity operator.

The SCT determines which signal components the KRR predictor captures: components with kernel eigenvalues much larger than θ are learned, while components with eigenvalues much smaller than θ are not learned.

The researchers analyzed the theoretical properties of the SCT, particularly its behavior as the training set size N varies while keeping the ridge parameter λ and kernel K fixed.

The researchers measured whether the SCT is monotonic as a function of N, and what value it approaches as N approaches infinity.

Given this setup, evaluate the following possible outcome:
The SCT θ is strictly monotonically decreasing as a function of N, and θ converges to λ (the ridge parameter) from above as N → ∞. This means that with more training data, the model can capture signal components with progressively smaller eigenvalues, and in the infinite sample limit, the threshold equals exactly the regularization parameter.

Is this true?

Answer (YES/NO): YES